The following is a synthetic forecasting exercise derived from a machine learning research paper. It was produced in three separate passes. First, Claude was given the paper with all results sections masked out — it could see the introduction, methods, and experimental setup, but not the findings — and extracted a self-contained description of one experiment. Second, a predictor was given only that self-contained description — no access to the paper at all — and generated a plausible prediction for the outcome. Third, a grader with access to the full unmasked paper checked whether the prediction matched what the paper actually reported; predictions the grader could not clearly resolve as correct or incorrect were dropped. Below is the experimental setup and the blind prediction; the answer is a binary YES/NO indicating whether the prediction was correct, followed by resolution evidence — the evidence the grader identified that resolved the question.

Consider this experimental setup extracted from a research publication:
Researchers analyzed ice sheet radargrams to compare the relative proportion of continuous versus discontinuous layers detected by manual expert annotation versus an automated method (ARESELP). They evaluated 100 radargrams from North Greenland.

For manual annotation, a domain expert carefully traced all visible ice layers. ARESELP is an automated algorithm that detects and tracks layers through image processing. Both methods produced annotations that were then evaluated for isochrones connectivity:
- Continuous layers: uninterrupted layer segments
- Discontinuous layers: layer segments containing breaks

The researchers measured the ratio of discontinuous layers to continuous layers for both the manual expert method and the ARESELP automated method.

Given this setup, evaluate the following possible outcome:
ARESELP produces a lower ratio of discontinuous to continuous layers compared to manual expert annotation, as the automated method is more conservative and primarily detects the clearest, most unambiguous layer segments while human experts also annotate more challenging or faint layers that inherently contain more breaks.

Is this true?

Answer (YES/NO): YES